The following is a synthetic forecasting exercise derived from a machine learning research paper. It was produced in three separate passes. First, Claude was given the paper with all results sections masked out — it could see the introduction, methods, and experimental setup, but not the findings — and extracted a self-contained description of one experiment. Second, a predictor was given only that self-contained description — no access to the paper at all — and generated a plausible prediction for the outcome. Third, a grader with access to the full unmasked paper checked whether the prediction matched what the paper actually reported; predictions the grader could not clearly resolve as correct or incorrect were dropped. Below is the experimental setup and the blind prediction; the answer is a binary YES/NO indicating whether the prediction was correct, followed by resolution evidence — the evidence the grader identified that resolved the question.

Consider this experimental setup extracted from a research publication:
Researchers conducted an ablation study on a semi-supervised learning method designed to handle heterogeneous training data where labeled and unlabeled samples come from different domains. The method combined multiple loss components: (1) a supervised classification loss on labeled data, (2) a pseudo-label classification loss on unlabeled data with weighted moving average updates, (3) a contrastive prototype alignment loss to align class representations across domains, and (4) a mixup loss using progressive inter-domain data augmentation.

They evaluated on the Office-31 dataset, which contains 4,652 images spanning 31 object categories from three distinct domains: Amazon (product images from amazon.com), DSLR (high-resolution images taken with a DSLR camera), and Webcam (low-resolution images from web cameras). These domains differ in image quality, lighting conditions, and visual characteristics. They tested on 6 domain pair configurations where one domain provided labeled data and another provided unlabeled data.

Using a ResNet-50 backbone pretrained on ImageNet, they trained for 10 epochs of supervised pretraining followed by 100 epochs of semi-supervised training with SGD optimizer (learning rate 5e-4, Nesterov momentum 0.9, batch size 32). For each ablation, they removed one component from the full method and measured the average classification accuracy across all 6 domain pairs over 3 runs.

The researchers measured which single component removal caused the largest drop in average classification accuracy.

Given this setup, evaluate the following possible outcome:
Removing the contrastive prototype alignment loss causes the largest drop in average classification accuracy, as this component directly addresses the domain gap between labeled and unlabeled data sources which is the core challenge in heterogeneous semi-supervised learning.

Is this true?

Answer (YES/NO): NO